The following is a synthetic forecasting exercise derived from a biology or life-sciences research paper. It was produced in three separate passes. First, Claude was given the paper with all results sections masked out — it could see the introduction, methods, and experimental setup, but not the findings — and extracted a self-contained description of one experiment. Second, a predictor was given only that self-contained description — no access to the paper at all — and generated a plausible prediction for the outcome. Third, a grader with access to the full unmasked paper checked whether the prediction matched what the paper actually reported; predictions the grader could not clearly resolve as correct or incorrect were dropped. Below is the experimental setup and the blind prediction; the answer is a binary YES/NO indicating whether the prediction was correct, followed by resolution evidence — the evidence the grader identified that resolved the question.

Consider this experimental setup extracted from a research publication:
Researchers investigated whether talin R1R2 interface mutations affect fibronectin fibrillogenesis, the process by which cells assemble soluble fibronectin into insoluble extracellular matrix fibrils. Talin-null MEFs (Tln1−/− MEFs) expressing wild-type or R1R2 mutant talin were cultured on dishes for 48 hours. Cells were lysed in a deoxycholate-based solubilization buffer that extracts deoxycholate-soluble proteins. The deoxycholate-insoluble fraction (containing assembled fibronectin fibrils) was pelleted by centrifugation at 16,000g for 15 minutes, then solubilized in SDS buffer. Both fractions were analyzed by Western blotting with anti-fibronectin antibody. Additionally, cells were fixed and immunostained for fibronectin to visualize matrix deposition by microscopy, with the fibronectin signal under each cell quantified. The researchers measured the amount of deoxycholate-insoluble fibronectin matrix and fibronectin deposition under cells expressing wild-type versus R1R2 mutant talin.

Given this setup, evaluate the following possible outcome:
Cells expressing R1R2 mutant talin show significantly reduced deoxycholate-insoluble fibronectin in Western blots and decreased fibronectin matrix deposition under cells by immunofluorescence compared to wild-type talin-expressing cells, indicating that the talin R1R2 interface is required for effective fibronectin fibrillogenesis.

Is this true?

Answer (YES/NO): NO